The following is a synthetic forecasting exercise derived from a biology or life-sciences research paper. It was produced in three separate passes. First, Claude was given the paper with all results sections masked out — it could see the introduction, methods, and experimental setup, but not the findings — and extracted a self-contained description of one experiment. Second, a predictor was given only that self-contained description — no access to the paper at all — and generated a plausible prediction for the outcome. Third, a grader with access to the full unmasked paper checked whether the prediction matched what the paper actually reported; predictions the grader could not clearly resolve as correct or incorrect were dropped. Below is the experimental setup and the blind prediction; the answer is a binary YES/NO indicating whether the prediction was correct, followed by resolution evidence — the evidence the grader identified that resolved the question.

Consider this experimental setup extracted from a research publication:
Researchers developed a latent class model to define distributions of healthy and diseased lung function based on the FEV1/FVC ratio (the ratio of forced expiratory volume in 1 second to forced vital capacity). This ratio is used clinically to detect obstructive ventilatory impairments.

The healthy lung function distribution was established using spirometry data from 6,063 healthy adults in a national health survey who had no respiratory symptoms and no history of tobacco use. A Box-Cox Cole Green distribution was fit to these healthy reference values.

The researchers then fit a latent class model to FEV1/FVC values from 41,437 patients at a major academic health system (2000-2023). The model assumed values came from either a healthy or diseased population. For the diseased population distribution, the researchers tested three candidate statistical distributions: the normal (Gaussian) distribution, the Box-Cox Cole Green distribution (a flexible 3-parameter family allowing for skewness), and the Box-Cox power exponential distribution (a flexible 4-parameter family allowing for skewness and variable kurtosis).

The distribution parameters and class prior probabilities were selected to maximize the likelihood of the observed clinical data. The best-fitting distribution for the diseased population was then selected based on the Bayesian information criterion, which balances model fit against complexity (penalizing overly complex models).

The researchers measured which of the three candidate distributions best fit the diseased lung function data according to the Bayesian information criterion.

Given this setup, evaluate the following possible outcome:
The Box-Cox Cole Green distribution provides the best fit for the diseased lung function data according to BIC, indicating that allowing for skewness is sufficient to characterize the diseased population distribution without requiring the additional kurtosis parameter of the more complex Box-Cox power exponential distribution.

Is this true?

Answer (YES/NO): NO